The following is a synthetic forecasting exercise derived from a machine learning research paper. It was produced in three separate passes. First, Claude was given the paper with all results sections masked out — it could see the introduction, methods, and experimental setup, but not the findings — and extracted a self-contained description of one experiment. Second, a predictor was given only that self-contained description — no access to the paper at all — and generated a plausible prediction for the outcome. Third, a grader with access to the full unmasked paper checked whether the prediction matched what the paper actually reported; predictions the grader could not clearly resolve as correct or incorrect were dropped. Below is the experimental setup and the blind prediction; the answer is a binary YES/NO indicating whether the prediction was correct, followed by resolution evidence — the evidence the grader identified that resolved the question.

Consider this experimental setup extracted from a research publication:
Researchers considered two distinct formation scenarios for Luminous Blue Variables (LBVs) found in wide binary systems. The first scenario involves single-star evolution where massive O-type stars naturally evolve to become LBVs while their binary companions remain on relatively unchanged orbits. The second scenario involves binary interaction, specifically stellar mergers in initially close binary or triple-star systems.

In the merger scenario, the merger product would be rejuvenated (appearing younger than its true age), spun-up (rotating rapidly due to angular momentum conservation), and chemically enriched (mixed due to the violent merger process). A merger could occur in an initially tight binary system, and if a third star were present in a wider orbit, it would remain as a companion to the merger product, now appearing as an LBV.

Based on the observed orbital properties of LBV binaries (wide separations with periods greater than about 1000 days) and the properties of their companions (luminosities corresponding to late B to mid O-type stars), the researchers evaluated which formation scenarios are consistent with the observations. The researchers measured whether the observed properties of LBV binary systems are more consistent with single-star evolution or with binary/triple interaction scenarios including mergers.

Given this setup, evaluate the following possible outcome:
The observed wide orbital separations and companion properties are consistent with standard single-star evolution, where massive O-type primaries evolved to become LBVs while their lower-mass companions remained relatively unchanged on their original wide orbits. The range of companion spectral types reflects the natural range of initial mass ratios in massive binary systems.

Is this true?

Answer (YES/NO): NO